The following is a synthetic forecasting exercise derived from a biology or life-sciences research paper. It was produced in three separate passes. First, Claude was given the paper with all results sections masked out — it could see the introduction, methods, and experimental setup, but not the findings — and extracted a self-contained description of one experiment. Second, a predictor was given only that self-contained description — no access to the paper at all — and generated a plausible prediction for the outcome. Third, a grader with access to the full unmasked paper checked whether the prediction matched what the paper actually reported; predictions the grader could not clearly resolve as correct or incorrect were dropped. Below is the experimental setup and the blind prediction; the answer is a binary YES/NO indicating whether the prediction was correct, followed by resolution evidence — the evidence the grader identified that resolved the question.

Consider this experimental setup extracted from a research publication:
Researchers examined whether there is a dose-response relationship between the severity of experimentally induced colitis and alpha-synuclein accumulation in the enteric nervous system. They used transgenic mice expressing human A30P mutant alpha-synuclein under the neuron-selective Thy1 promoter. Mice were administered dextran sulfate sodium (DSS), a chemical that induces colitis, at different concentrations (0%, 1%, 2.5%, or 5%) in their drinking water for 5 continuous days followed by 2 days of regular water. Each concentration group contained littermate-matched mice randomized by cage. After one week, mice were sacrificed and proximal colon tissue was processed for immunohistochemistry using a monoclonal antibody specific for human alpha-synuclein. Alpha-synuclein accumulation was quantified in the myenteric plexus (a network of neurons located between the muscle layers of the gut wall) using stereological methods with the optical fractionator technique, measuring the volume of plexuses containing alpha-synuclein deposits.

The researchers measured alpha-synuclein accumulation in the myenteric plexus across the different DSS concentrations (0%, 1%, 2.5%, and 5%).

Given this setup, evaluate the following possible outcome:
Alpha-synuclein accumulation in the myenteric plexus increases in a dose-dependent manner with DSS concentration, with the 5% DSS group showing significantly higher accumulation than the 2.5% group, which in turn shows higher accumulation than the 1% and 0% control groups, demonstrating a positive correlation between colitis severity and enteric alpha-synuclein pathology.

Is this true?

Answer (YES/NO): NO